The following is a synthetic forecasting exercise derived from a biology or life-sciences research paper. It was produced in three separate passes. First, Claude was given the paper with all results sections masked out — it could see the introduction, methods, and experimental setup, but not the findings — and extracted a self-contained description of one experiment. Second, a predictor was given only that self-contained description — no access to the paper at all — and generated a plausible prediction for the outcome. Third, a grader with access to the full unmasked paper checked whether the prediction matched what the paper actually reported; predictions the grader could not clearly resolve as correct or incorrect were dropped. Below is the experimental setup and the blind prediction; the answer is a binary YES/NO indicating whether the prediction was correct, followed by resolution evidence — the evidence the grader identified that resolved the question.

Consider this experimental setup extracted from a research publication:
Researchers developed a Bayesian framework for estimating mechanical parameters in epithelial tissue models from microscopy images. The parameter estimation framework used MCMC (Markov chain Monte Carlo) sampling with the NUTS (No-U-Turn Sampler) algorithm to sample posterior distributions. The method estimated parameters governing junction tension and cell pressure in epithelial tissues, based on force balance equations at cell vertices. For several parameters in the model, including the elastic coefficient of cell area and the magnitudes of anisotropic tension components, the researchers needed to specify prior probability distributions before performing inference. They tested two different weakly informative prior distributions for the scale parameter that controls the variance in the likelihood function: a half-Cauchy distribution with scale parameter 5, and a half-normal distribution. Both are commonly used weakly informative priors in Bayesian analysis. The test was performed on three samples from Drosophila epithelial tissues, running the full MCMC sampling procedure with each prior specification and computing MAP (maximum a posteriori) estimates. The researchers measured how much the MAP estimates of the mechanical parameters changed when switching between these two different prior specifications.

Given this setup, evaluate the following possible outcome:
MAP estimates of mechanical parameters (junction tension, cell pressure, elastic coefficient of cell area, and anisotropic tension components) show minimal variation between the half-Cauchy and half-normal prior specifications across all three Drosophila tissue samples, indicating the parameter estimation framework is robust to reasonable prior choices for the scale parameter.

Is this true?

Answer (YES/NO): YES